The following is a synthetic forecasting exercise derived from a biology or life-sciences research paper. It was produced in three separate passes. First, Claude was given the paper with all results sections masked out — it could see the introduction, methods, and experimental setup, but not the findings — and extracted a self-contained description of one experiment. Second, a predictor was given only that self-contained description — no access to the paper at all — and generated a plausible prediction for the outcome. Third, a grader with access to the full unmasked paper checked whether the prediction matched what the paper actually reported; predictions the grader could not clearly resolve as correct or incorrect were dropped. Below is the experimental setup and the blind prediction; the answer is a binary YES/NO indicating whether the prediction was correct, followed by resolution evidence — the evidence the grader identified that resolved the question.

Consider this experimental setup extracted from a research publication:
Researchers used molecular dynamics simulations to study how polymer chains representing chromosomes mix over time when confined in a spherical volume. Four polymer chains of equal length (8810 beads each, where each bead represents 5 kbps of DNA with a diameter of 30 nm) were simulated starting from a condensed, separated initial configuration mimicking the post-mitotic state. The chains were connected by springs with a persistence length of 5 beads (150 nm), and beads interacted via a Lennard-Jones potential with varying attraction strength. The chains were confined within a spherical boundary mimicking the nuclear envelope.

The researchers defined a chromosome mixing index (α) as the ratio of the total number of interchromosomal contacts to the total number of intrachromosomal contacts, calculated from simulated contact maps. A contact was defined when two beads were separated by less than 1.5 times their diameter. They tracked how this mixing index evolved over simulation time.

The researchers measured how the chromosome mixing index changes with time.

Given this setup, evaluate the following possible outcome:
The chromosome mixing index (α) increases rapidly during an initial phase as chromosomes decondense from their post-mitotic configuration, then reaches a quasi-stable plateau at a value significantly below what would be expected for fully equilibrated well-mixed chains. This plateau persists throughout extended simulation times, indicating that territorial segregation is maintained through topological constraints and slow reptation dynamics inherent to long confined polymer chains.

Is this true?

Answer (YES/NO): NO